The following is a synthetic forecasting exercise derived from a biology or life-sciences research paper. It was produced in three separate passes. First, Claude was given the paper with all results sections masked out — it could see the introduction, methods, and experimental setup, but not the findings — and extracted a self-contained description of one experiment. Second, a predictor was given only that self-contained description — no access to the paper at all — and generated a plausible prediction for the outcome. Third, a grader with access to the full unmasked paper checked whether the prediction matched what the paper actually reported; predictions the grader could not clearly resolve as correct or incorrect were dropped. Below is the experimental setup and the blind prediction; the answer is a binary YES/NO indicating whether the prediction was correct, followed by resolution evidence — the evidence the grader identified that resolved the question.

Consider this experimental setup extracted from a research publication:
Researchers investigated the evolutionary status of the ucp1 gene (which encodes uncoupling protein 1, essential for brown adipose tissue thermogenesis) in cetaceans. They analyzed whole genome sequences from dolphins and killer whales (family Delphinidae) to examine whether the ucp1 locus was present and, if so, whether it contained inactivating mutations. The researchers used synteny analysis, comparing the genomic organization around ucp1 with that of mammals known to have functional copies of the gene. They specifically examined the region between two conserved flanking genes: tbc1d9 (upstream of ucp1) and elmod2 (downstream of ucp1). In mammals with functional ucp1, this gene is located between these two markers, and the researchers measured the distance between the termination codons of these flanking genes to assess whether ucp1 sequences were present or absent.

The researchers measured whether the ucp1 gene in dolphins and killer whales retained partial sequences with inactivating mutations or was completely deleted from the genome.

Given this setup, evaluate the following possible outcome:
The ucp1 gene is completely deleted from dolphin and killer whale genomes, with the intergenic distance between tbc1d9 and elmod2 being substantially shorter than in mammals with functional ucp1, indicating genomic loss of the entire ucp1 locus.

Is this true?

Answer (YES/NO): YES